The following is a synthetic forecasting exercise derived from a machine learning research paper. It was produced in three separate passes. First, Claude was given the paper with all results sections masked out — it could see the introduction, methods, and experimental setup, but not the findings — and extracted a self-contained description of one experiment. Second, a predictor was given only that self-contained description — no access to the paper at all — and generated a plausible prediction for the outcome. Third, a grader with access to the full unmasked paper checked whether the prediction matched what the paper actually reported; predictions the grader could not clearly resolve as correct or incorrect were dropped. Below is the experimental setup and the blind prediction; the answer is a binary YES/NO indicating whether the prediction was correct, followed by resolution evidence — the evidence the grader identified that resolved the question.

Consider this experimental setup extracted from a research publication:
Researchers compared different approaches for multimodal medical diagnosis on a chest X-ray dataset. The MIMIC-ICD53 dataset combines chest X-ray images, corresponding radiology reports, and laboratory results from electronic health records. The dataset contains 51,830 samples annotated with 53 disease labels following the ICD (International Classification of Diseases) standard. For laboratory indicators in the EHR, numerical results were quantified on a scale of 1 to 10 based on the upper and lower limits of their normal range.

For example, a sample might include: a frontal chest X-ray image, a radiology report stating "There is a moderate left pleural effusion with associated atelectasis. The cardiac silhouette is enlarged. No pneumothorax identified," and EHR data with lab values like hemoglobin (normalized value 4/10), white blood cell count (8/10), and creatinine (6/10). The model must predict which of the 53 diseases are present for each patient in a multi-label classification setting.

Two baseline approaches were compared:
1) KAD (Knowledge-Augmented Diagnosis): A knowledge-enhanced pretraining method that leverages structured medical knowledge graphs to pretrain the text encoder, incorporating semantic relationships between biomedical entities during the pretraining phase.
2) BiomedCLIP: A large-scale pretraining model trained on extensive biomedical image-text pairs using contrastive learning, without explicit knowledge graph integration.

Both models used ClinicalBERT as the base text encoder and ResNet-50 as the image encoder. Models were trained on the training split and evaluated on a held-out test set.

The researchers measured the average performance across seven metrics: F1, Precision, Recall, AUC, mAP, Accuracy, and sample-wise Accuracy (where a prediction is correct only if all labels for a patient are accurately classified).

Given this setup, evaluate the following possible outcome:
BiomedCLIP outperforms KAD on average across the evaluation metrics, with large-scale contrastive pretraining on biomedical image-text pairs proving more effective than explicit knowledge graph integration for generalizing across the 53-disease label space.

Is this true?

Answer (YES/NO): NO